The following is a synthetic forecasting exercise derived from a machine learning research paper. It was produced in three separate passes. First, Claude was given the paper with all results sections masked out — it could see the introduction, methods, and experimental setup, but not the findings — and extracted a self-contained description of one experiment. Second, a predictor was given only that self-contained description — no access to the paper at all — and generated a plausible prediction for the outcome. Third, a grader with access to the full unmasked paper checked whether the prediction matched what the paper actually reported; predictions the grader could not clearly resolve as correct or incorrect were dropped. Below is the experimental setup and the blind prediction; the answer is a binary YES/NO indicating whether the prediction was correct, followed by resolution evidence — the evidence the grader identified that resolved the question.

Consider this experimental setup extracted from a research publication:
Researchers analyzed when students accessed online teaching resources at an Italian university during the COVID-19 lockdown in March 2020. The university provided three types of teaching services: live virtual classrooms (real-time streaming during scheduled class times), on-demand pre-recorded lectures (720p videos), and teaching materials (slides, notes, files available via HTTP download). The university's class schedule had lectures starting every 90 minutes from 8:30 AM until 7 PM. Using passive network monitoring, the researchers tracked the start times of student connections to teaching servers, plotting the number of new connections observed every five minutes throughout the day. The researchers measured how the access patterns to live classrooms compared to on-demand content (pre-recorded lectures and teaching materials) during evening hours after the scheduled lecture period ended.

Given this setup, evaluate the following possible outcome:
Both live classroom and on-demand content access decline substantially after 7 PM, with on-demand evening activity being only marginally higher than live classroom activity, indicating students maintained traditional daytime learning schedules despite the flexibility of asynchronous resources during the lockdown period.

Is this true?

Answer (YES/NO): NO